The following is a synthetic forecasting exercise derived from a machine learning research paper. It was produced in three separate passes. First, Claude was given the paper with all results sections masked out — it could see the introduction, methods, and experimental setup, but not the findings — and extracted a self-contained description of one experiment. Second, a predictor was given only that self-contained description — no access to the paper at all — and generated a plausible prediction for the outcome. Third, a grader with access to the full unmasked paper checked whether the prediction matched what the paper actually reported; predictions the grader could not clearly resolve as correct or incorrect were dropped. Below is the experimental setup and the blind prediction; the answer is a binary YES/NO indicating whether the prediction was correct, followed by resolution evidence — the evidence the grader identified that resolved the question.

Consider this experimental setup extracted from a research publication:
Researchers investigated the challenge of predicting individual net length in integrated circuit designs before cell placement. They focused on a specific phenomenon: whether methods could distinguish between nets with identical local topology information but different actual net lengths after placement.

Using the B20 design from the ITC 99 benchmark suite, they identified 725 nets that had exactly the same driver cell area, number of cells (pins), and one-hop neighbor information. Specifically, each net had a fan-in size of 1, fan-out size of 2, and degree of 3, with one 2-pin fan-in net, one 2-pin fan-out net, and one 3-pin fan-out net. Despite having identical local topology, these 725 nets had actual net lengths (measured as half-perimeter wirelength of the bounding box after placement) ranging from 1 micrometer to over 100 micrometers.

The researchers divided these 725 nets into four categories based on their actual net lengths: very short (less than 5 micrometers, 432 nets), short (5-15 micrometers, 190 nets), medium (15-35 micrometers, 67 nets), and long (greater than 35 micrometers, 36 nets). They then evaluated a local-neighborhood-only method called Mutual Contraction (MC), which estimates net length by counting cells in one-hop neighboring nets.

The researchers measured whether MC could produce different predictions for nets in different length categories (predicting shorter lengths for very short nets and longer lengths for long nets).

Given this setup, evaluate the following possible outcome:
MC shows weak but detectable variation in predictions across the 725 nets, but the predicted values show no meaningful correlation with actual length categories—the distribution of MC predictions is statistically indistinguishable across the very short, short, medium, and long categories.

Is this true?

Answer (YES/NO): NO